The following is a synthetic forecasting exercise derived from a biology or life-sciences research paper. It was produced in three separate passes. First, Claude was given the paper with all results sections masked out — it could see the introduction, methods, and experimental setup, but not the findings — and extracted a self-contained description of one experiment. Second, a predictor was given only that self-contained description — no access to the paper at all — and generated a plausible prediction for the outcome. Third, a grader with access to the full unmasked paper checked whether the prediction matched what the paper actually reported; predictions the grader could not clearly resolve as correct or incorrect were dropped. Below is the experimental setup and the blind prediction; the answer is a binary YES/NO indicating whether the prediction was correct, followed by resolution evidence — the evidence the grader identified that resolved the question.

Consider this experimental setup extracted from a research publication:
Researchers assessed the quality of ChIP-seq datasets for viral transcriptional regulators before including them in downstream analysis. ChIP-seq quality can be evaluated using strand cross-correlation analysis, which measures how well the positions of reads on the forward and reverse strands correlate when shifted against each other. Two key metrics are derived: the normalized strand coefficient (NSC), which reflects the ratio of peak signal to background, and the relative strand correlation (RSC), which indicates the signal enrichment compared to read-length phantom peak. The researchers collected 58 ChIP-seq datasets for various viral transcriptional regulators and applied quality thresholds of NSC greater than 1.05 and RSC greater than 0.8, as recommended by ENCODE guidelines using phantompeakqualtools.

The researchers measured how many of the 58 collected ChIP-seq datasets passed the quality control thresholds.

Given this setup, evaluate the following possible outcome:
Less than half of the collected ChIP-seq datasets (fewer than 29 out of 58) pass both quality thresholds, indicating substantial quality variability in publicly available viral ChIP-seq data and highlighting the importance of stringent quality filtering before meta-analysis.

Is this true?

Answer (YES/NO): YES